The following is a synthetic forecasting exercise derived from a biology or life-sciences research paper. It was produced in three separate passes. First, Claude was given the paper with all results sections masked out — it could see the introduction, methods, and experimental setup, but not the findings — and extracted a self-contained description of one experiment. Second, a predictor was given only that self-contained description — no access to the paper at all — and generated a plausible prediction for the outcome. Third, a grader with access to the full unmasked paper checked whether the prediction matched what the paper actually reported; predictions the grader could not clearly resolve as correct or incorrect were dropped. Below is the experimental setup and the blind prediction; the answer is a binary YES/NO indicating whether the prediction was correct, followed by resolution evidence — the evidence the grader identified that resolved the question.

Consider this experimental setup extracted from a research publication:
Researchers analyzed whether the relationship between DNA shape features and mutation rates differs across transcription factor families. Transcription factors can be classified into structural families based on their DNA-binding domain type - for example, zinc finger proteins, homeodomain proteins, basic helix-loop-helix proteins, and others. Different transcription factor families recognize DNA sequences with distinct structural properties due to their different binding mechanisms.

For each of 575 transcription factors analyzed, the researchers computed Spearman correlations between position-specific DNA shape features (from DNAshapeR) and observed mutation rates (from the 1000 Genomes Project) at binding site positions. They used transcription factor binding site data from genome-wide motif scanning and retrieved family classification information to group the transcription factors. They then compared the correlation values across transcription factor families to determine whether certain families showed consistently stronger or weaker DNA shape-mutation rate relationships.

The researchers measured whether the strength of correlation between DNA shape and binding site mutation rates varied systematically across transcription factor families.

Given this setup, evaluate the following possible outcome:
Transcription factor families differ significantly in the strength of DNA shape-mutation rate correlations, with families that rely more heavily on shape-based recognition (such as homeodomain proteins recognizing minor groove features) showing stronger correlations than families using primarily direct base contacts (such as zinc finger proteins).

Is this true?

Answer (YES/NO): NO